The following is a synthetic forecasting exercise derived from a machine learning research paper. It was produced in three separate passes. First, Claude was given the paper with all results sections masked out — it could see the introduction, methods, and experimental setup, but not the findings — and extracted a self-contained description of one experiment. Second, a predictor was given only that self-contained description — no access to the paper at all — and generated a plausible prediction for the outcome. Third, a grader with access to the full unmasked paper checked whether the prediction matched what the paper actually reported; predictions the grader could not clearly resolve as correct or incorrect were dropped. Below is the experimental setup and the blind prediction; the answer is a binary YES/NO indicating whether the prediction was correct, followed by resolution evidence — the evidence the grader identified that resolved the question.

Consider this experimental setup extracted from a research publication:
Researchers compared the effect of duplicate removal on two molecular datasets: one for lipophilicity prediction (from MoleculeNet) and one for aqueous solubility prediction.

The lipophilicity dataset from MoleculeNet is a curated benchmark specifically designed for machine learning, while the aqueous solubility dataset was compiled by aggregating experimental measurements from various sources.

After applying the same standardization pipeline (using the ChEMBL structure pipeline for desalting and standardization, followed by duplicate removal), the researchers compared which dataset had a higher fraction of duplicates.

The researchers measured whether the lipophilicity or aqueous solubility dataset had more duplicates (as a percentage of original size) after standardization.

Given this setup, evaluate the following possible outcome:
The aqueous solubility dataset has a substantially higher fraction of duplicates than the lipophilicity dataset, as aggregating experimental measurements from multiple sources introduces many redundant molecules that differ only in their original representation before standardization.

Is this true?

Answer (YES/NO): YES